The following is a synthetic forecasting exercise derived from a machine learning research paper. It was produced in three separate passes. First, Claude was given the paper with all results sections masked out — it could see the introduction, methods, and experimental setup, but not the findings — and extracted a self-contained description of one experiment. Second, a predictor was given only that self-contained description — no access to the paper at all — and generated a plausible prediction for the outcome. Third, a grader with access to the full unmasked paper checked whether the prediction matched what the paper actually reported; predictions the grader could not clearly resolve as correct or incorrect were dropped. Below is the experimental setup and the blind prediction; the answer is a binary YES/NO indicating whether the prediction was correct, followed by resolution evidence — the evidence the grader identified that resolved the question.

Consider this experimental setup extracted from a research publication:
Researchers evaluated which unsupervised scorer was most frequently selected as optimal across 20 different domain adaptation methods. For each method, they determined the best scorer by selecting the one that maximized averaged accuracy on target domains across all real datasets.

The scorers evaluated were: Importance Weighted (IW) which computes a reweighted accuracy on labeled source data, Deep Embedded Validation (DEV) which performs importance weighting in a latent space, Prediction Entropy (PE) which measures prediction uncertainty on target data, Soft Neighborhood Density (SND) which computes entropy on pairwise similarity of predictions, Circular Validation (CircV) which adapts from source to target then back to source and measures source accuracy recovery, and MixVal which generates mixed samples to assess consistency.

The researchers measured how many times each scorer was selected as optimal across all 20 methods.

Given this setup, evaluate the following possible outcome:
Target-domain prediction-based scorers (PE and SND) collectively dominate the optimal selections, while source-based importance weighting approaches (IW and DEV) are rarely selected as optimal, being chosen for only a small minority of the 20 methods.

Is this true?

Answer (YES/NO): NO